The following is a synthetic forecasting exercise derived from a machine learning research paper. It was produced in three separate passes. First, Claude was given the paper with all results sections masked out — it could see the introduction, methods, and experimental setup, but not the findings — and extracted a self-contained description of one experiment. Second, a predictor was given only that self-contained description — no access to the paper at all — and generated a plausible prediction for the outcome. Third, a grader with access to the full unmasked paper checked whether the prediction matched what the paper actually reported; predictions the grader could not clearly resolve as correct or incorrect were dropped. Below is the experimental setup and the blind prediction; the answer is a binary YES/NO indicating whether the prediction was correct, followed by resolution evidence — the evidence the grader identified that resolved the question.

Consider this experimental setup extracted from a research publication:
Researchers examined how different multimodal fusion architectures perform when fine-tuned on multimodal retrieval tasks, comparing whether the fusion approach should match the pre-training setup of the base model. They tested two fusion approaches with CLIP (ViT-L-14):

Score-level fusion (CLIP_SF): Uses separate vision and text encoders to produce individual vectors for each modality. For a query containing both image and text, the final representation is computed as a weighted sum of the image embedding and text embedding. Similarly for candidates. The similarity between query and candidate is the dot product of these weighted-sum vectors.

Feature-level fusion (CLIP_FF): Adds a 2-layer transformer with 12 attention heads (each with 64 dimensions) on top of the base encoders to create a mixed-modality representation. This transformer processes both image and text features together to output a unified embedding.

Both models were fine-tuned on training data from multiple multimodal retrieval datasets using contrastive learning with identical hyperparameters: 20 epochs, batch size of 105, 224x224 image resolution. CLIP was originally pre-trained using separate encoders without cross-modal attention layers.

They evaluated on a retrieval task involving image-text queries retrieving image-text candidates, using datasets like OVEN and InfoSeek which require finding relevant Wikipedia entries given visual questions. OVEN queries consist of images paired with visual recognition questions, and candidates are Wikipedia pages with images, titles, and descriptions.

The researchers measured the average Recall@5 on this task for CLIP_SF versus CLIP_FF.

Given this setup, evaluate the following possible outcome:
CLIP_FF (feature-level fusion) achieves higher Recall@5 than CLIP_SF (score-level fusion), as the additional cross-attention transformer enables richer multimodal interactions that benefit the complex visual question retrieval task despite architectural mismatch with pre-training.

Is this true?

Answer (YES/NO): YES